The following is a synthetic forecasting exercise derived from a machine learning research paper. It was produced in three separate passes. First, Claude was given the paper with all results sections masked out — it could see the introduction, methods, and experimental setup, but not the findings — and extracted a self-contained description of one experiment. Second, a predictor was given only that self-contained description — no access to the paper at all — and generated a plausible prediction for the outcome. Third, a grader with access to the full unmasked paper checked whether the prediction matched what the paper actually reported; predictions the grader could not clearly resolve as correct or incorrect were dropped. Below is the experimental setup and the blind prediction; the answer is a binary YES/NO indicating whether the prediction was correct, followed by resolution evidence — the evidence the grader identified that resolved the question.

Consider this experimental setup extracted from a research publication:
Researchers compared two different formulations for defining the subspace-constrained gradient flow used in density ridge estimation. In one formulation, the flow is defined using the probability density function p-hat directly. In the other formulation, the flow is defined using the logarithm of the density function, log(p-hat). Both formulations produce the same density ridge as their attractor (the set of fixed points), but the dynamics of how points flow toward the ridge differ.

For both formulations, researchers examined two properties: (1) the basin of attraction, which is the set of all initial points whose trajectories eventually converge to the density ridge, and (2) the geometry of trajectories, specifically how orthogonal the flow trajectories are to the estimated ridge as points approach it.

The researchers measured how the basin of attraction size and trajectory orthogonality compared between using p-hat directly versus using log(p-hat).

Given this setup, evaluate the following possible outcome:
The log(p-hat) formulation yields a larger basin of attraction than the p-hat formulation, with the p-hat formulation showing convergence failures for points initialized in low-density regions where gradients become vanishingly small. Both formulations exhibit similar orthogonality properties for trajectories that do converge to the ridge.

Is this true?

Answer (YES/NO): NO